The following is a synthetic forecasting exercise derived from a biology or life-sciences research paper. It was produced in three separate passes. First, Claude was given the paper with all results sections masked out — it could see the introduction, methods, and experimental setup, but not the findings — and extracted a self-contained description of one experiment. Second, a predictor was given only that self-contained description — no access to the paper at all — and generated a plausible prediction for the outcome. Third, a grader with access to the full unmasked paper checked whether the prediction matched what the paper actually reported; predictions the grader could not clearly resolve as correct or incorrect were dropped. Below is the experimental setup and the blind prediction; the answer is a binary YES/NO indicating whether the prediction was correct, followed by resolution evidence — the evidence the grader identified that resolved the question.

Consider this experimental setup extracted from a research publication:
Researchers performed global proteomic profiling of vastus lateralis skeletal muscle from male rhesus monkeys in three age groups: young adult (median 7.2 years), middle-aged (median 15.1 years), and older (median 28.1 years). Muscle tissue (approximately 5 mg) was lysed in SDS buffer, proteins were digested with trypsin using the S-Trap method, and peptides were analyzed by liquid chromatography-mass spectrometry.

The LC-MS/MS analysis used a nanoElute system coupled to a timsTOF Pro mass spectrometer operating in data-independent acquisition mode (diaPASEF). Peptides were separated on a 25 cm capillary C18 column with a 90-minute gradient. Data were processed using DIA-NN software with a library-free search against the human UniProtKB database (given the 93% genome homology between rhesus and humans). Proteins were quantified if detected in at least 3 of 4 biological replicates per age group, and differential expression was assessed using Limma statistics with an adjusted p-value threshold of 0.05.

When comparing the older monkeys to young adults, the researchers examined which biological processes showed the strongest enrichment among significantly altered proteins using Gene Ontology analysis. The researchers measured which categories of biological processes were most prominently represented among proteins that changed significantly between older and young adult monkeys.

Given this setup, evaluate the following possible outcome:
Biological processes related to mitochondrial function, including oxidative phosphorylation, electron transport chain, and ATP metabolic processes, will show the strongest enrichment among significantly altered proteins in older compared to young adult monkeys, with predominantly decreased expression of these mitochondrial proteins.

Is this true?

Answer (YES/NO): NO